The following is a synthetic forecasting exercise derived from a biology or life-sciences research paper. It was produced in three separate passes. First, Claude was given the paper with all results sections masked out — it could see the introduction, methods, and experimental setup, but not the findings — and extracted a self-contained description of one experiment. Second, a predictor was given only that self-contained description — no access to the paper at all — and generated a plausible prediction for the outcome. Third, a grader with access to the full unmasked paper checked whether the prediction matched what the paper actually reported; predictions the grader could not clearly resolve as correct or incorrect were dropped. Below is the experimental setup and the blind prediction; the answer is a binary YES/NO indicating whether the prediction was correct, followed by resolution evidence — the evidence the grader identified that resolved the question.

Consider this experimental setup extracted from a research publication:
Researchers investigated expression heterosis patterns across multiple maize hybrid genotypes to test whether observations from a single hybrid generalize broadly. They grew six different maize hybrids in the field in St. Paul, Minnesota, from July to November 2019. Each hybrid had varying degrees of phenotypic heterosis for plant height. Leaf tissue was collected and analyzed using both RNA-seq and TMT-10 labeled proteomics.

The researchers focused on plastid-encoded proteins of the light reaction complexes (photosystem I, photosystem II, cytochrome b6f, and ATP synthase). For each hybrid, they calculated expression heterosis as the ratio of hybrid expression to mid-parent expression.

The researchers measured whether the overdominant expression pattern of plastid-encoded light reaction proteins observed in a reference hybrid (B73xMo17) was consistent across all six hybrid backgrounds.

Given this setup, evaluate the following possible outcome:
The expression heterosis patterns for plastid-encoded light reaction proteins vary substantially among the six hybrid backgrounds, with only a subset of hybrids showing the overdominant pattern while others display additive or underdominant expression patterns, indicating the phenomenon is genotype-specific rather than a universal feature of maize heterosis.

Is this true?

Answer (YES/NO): NO